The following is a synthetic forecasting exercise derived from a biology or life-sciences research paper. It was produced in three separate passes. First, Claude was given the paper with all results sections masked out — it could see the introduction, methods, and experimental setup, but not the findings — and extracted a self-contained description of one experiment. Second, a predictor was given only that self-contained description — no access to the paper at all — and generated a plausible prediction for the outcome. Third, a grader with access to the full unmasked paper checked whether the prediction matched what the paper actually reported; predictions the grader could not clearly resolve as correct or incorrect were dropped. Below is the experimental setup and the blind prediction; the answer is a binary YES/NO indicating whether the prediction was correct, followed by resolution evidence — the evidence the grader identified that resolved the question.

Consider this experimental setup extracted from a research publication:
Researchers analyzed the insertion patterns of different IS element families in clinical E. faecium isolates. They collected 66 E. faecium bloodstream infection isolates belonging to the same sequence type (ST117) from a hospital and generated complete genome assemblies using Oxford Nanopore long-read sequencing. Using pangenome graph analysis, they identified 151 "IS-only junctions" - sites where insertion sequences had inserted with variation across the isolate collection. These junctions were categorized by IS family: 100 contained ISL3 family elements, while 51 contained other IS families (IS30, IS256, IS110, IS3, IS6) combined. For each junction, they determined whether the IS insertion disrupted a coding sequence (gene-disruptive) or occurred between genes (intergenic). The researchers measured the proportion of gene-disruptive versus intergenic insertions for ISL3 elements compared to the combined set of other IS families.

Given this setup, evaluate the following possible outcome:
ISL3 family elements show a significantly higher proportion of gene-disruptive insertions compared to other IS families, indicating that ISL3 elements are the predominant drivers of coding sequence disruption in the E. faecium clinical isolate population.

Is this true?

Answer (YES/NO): NO